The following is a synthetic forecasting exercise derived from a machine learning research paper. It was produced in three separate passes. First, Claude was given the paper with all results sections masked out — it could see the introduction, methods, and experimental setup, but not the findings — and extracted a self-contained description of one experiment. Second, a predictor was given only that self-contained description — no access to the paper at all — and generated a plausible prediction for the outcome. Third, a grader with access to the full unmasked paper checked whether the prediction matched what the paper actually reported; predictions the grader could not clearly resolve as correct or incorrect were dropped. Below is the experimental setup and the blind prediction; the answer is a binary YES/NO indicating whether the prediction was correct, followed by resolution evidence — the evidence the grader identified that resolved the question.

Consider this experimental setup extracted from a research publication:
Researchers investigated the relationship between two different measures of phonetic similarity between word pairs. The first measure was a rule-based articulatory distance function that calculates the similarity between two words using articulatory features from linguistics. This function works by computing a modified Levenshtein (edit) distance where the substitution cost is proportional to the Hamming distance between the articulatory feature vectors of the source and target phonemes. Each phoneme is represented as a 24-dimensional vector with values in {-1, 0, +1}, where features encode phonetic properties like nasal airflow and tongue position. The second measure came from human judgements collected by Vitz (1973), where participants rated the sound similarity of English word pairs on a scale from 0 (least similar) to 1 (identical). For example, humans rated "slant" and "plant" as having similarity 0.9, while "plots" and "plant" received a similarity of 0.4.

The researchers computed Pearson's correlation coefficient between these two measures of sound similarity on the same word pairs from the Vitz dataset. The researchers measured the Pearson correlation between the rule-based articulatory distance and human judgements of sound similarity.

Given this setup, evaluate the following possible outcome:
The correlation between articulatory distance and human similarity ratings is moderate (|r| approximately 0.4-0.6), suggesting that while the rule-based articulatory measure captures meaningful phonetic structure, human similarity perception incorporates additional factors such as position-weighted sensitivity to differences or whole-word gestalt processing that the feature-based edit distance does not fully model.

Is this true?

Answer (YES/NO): NO